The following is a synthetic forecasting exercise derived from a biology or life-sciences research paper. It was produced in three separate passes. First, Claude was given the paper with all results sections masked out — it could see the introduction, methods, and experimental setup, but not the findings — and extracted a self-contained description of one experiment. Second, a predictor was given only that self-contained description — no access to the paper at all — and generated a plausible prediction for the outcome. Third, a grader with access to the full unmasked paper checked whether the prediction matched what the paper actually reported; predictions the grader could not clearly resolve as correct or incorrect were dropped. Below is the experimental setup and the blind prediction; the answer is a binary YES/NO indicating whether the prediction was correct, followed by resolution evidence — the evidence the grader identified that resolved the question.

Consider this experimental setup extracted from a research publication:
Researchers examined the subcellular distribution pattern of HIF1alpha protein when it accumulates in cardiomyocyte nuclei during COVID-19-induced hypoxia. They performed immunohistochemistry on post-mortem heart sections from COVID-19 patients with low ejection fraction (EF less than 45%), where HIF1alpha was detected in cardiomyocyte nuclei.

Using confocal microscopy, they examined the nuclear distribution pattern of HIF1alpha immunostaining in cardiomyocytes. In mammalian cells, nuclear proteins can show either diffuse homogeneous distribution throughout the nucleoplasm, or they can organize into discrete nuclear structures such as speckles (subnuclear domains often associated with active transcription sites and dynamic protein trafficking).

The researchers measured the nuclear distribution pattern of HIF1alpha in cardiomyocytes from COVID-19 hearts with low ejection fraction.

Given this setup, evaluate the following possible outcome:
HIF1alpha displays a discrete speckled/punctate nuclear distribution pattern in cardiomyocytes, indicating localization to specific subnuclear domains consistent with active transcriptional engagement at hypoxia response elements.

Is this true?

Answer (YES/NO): YES